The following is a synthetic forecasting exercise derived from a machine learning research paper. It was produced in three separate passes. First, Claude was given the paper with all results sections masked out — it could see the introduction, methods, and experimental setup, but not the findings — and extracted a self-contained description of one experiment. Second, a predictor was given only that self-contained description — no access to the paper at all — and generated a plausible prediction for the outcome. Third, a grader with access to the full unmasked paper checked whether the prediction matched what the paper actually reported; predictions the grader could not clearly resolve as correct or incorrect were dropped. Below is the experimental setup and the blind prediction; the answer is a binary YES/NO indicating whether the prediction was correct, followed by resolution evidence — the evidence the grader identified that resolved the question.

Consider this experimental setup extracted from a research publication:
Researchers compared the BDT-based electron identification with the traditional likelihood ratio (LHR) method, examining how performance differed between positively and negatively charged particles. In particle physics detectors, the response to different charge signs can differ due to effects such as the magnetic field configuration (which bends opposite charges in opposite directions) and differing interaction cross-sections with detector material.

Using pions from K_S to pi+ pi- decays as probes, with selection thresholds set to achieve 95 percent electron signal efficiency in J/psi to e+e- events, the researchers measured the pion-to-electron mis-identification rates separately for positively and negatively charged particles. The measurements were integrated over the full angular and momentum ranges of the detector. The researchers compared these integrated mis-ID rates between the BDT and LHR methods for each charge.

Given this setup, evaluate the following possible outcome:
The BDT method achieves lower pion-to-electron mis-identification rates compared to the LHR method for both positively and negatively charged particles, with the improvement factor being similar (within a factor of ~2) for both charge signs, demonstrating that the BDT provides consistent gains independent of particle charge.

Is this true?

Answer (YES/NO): YES